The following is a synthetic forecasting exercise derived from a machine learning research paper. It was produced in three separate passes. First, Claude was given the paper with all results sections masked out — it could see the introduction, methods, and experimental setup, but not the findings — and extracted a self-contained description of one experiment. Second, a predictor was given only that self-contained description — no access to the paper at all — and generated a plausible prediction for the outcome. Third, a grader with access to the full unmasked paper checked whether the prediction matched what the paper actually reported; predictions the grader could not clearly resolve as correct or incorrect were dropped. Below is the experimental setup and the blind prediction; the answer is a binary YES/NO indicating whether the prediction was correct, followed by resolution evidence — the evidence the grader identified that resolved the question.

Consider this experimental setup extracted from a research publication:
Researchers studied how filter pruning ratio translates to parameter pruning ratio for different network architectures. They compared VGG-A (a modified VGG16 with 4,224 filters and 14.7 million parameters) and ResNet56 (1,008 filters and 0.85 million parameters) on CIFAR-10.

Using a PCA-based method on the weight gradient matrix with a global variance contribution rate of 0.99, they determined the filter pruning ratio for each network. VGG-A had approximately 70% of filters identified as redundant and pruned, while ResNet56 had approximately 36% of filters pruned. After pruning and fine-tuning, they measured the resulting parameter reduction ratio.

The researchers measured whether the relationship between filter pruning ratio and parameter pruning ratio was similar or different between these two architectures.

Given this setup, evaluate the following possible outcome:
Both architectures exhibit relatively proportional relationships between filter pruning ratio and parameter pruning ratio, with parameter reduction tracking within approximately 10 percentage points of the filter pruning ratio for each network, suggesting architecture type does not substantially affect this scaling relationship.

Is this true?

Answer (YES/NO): NO